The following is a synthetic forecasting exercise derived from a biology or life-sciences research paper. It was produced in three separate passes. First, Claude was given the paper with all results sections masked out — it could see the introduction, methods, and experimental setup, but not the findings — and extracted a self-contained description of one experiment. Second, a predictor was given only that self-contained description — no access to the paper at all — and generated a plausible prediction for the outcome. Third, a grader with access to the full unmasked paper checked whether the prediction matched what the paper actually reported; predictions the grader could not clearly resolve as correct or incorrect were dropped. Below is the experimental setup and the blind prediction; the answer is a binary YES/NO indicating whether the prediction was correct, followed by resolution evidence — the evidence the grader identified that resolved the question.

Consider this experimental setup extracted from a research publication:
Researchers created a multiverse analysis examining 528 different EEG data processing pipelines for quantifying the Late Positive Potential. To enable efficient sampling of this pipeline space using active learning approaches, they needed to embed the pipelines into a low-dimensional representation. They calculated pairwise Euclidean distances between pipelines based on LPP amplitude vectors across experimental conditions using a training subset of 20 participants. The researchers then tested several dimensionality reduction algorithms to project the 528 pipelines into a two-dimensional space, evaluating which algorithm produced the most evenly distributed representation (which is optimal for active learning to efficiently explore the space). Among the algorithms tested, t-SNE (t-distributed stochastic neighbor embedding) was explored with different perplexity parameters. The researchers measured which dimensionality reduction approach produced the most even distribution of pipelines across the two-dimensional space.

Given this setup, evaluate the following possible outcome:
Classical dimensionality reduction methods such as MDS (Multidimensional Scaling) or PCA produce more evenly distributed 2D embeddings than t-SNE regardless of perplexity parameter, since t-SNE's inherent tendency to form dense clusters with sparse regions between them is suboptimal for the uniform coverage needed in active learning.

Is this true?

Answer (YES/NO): NO